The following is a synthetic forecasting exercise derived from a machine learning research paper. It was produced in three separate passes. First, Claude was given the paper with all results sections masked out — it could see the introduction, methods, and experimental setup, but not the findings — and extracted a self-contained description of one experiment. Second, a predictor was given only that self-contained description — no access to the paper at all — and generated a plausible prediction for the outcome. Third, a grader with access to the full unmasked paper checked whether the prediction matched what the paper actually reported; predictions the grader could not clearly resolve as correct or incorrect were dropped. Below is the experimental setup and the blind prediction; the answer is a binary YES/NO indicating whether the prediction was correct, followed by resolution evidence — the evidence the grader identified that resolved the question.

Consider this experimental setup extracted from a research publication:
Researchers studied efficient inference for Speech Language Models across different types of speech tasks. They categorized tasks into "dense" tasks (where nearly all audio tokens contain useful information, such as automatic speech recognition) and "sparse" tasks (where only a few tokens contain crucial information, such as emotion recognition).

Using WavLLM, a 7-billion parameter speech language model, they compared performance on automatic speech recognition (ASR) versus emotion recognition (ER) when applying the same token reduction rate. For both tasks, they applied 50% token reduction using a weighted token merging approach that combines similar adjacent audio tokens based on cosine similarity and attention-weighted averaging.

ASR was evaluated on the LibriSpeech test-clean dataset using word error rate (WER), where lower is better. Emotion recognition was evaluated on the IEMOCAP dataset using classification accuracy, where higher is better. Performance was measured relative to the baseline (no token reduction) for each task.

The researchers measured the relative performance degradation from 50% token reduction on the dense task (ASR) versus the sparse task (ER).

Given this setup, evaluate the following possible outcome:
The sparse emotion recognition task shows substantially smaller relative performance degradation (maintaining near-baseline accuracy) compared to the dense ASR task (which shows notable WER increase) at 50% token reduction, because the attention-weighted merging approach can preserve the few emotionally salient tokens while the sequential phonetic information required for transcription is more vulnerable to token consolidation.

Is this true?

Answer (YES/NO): YES